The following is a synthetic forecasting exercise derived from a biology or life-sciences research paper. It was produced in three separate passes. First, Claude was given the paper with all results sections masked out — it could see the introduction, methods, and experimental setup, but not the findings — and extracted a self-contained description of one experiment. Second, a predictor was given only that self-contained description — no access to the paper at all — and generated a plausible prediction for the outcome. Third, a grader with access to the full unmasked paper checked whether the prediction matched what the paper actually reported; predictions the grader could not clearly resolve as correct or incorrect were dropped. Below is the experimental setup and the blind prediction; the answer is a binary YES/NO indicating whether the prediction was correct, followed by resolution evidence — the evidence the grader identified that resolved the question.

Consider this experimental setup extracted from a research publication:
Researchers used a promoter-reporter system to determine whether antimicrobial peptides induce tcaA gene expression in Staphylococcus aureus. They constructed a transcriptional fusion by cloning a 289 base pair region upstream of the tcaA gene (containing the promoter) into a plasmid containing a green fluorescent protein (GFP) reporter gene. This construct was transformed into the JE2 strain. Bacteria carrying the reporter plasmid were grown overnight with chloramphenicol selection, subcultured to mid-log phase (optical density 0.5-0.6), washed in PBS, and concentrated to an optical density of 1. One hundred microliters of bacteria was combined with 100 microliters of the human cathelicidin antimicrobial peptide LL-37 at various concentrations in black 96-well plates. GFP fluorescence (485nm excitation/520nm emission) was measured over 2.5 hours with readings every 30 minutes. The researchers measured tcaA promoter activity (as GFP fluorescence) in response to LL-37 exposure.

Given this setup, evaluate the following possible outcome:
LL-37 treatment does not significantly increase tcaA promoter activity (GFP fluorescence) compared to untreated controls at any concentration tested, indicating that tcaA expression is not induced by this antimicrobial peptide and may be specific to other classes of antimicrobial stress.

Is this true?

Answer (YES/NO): NO